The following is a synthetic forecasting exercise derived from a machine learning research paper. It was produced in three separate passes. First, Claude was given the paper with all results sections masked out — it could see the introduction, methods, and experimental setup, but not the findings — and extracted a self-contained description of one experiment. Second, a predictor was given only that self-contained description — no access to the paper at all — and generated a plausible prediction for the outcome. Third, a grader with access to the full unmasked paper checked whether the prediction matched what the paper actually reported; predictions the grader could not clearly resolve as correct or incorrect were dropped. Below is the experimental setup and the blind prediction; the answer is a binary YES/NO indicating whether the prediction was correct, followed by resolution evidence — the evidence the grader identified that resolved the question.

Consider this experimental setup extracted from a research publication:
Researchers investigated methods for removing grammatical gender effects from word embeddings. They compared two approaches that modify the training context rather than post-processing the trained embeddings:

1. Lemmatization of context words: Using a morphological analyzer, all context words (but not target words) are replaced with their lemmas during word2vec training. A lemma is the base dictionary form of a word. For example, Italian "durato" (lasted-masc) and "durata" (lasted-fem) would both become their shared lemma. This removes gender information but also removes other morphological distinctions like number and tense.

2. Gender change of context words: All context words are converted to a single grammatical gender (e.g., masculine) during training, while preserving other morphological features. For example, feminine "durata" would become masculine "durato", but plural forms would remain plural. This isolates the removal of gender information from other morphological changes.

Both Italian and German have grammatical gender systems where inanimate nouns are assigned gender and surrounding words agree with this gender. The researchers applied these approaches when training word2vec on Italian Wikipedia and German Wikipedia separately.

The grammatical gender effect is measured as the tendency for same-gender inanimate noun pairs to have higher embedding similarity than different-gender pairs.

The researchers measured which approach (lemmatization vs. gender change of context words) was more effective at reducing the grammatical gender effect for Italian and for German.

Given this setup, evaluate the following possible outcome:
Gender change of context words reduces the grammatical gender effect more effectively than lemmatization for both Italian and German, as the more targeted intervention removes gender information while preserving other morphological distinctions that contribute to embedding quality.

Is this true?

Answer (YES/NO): NO